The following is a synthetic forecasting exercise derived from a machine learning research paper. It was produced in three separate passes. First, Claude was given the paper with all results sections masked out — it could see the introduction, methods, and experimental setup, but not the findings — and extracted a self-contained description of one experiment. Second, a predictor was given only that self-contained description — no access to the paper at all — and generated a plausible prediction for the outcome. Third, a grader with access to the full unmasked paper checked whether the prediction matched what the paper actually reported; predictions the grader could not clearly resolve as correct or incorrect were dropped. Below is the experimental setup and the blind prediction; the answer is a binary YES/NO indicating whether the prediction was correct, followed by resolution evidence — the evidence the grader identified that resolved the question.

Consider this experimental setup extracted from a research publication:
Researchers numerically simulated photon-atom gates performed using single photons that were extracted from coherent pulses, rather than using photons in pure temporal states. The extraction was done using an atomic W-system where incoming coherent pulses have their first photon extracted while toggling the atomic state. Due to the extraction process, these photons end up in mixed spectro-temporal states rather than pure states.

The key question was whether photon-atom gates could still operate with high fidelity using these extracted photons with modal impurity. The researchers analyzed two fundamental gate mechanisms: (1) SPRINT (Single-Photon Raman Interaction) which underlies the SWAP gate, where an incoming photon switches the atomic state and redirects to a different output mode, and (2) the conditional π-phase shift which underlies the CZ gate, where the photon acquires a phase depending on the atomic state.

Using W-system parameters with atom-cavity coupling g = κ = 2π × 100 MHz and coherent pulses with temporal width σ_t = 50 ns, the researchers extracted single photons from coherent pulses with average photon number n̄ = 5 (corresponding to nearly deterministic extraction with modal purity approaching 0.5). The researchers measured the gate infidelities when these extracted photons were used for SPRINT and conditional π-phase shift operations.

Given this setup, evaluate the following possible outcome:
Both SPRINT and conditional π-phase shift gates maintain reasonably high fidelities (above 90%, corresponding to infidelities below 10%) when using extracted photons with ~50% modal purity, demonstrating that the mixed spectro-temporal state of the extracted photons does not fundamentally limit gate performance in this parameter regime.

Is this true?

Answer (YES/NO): YES